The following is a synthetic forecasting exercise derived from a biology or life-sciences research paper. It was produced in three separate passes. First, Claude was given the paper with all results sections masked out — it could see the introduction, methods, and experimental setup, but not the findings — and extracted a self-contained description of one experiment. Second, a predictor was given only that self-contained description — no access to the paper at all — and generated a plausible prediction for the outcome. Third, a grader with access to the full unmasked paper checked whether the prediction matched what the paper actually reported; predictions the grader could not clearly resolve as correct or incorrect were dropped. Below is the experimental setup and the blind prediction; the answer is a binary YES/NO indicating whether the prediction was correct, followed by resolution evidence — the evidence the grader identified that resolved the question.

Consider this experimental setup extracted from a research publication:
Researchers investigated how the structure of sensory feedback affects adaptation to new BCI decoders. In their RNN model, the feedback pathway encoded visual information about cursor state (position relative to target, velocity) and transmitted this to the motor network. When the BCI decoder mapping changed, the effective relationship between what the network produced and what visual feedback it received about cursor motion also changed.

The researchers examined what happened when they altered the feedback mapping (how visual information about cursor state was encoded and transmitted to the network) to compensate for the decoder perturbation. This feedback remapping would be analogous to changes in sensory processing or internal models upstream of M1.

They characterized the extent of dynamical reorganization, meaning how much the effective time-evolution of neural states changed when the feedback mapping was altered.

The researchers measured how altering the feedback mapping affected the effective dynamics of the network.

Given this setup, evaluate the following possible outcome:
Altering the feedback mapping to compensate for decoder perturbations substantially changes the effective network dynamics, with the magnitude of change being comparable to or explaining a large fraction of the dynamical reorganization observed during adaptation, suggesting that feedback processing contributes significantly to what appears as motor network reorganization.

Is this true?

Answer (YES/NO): NO